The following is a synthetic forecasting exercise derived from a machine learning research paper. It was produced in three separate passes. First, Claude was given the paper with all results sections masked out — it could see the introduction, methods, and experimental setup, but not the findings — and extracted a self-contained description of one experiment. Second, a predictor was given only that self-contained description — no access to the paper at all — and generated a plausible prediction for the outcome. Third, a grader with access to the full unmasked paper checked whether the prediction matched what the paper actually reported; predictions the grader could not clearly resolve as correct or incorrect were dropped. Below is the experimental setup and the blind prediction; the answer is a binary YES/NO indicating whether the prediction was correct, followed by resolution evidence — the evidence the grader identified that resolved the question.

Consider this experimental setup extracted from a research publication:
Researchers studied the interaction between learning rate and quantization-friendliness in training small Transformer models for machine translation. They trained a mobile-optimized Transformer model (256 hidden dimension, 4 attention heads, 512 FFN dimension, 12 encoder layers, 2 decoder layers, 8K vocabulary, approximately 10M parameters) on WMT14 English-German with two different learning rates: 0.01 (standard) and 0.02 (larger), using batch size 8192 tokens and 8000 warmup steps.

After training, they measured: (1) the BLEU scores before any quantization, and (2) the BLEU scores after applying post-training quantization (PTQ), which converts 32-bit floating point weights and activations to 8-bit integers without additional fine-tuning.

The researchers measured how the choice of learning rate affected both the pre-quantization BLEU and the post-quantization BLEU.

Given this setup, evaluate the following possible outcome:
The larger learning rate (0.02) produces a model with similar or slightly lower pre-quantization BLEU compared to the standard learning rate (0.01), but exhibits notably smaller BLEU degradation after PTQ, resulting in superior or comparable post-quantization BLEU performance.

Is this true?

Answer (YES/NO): NO